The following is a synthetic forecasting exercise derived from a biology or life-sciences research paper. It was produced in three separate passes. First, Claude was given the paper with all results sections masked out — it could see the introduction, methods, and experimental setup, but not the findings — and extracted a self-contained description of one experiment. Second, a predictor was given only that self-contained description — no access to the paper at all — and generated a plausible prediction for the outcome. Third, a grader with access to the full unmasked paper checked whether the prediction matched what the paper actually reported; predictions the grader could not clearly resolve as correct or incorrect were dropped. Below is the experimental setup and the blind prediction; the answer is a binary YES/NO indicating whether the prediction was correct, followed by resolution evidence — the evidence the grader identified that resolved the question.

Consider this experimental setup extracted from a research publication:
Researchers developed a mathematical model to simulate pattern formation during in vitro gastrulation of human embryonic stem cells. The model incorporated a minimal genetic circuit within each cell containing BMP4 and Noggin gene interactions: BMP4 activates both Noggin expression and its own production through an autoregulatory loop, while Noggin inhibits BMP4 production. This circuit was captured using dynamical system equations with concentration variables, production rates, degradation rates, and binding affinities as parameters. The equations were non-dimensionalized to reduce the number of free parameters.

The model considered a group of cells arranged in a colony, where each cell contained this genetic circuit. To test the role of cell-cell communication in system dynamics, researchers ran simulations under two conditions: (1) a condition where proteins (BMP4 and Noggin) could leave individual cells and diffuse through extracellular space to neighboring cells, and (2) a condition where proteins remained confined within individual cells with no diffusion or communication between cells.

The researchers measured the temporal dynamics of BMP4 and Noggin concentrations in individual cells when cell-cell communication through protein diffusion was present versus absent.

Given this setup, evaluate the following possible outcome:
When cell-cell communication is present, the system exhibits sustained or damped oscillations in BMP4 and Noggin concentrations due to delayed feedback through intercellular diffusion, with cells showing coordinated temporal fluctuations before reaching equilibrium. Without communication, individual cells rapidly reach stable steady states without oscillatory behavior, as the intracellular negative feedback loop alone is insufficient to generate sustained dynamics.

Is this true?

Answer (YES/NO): NO